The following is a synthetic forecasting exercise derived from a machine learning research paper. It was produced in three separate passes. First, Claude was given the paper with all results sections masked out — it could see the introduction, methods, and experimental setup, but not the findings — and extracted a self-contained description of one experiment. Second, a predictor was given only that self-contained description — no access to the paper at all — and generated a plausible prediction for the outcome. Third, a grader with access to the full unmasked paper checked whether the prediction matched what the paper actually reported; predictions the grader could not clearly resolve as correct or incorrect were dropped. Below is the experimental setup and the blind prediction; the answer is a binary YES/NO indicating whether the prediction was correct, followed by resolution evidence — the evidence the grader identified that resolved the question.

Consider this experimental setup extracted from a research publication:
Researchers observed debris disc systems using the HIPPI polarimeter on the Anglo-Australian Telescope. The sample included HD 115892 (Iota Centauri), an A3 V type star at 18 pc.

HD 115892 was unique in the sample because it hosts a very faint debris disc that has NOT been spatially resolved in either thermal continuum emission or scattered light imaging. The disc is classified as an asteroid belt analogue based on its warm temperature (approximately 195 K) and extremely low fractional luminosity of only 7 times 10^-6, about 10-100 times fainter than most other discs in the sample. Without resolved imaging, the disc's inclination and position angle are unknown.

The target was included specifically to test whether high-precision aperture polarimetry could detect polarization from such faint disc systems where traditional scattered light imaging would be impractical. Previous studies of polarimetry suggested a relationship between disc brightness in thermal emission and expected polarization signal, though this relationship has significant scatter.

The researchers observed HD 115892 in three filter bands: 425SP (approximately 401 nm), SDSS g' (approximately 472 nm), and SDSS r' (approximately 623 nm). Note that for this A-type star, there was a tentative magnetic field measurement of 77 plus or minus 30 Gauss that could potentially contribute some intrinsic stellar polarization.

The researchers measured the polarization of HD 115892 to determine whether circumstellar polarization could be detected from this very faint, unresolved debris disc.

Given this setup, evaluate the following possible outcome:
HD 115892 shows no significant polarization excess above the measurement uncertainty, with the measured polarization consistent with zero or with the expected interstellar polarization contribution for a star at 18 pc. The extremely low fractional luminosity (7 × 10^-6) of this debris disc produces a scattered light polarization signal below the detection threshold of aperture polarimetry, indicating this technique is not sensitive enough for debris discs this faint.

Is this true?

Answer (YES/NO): NO